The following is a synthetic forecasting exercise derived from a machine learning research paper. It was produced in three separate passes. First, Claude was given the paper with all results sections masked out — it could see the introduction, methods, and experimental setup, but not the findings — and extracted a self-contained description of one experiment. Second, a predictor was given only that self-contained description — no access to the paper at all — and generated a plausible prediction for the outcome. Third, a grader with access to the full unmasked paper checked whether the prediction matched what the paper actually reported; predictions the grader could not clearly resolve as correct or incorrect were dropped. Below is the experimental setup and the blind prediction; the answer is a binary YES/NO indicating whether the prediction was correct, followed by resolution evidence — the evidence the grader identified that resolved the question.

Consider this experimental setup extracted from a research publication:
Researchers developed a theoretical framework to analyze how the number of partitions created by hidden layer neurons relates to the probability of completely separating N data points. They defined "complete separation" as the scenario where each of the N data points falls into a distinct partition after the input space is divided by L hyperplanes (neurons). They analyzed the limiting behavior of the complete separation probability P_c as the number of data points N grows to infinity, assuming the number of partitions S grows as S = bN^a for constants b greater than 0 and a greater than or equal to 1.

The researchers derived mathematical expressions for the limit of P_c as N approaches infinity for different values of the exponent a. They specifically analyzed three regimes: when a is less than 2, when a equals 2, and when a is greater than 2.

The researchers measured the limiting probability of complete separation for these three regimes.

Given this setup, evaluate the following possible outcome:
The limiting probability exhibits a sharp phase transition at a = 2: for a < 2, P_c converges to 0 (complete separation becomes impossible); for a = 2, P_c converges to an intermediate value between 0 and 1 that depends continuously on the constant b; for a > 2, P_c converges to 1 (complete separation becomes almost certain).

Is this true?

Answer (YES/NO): YES